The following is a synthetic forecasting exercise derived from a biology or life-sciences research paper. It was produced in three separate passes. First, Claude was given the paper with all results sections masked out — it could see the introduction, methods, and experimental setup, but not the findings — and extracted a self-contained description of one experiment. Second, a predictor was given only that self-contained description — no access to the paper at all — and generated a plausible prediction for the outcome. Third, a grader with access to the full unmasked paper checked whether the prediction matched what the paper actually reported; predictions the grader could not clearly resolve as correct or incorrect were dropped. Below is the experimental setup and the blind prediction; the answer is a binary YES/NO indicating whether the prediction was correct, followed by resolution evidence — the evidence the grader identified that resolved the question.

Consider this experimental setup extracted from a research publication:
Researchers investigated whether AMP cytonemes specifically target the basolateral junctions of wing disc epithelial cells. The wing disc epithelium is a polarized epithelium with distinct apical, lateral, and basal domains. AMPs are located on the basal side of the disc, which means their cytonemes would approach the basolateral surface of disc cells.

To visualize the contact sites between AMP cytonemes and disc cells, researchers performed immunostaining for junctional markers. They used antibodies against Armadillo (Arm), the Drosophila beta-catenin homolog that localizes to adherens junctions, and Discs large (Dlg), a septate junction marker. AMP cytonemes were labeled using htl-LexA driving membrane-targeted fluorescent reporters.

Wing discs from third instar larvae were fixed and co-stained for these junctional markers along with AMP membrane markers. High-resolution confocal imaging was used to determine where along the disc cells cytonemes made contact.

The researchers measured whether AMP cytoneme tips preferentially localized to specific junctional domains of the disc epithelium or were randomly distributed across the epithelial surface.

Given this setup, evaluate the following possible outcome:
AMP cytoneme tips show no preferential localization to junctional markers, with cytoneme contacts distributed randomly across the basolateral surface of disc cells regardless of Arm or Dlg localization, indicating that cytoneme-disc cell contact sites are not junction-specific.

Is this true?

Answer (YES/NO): NO